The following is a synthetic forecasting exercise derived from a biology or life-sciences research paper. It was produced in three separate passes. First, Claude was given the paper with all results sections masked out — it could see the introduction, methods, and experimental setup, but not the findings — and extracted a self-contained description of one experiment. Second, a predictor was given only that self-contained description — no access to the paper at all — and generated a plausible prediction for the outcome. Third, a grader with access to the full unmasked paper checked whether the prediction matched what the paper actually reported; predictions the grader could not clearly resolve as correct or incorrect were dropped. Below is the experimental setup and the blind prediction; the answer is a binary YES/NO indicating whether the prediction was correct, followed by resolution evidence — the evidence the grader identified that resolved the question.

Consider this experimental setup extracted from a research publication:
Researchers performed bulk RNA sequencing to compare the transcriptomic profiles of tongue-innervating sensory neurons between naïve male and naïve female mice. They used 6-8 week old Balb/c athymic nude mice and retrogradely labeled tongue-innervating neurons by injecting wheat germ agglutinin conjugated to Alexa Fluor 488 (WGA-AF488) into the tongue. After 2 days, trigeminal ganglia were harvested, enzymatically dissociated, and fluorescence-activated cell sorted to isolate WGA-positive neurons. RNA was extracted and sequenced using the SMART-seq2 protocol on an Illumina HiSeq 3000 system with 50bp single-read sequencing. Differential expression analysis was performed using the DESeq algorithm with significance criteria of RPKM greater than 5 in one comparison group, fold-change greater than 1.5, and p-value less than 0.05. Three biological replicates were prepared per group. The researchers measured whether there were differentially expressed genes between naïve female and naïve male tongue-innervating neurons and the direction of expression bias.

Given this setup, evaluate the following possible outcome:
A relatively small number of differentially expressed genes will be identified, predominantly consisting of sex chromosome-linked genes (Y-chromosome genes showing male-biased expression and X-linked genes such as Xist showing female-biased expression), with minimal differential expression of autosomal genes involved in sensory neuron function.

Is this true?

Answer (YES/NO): NO